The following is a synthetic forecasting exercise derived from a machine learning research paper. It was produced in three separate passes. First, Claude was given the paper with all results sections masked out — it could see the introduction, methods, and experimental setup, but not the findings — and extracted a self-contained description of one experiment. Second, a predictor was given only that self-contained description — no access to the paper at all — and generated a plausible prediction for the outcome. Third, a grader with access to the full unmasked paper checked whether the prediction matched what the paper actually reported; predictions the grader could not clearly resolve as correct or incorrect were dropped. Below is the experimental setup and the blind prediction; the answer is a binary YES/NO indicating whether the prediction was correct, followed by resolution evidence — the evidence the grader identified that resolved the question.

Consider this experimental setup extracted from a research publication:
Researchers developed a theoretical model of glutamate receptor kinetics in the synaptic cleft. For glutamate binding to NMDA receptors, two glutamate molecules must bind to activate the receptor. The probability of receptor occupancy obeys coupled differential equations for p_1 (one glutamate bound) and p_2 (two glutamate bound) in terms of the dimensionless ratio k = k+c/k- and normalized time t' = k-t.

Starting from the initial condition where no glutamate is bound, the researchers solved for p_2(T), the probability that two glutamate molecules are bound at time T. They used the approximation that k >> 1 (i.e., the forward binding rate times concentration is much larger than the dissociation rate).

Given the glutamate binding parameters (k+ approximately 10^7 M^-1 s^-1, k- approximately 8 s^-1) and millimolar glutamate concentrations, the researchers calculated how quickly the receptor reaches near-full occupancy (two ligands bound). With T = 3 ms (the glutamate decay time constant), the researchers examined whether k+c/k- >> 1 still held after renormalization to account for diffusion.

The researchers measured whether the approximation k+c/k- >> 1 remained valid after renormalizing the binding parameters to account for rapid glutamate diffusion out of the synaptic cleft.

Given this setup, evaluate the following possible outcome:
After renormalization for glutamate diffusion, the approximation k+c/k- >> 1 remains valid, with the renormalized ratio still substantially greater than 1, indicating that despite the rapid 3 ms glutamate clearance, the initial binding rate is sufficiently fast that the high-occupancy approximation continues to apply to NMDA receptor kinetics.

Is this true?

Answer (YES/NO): YES